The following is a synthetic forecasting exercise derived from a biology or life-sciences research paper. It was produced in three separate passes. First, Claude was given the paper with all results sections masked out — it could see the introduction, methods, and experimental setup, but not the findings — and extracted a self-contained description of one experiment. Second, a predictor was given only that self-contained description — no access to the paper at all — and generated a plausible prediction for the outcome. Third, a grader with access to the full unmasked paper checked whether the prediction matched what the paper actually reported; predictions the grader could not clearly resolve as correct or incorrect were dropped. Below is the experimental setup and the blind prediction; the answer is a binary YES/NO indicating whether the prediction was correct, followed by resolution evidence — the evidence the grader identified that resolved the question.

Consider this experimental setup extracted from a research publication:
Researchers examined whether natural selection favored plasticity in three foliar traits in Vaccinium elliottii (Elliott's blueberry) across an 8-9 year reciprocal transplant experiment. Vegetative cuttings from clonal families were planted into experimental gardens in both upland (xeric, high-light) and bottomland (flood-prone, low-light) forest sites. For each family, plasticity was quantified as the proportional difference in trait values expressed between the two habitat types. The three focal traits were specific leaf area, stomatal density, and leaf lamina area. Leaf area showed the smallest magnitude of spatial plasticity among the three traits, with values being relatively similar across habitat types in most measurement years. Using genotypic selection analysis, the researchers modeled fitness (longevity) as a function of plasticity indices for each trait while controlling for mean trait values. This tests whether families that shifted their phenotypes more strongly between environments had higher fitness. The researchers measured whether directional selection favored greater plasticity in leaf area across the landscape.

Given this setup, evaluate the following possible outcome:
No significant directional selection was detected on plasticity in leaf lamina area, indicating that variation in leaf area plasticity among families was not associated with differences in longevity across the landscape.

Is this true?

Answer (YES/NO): YES